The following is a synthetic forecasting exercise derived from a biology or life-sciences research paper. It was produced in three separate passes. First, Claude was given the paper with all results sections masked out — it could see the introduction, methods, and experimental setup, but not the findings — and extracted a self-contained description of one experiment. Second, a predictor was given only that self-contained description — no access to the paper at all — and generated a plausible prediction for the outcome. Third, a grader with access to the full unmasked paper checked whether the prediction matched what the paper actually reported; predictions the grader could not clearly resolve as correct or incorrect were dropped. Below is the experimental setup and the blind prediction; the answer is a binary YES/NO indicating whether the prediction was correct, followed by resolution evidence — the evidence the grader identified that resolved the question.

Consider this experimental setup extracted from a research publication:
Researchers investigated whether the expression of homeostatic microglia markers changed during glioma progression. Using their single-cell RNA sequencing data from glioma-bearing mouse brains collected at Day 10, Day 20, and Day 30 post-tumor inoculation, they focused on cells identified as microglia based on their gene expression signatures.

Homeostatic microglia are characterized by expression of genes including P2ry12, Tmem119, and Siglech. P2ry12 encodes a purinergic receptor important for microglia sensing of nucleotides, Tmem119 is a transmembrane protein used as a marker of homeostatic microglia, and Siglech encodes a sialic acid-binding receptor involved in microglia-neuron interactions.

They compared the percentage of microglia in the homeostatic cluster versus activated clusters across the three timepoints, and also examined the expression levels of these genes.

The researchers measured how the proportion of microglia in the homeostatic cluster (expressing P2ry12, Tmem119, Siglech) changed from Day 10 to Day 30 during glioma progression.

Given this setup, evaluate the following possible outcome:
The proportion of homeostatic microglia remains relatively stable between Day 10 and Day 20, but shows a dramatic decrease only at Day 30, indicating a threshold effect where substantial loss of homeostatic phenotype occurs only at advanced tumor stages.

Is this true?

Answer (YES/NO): NO